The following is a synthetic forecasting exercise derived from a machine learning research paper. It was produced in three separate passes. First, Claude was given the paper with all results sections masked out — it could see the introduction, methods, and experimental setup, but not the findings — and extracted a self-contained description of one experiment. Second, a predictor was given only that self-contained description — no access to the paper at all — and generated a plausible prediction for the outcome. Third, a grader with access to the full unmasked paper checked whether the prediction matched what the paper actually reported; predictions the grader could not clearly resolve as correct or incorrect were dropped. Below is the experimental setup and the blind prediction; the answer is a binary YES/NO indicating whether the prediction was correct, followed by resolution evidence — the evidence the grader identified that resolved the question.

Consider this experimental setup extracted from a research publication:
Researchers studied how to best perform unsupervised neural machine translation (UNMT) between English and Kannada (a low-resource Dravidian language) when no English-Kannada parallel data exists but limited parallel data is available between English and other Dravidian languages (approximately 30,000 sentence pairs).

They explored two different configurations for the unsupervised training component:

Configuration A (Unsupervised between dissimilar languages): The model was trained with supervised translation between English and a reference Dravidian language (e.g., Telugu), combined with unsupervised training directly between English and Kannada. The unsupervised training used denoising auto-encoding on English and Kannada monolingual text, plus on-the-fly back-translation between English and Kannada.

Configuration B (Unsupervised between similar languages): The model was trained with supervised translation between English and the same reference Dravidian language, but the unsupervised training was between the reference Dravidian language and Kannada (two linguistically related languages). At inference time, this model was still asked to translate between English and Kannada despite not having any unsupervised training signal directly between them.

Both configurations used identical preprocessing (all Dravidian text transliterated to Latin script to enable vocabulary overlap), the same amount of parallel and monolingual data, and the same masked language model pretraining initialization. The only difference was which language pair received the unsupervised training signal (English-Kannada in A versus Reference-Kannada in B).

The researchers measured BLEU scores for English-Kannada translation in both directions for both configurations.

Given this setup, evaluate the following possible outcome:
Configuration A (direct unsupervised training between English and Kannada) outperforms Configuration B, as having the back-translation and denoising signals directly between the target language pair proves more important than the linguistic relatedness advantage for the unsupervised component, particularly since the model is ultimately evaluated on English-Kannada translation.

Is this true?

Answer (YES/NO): NO